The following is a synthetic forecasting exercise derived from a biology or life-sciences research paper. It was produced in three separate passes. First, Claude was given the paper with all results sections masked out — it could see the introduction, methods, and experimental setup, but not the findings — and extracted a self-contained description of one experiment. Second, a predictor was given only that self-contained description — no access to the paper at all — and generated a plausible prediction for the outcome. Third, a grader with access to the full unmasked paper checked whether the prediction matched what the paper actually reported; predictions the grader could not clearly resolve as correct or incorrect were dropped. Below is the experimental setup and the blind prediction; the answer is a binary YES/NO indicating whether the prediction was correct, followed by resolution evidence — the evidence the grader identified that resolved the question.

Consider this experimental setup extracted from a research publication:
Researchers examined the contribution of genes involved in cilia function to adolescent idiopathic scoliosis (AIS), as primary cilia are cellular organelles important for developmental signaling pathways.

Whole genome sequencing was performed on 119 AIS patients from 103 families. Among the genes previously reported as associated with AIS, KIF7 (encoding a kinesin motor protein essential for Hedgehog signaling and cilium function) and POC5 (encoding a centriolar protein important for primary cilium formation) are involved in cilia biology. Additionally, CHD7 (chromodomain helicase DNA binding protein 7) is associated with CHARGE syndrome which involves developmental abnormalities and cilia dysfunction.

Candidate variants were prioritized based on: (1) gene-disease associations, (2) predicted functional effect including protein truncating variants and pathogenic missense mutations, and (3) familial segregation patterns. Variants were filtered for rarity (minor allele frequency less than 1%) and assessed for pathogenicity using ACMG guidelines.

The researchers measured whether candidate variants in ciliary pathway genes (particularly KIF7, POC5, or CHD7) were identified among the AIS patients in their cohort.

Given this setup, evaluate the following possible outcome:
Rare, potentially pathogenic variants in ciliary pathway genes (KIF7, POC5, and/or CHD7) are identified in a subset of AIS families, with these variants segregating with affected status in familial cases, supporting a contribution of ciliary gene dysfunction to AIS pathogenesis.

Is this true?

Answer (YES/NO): YES